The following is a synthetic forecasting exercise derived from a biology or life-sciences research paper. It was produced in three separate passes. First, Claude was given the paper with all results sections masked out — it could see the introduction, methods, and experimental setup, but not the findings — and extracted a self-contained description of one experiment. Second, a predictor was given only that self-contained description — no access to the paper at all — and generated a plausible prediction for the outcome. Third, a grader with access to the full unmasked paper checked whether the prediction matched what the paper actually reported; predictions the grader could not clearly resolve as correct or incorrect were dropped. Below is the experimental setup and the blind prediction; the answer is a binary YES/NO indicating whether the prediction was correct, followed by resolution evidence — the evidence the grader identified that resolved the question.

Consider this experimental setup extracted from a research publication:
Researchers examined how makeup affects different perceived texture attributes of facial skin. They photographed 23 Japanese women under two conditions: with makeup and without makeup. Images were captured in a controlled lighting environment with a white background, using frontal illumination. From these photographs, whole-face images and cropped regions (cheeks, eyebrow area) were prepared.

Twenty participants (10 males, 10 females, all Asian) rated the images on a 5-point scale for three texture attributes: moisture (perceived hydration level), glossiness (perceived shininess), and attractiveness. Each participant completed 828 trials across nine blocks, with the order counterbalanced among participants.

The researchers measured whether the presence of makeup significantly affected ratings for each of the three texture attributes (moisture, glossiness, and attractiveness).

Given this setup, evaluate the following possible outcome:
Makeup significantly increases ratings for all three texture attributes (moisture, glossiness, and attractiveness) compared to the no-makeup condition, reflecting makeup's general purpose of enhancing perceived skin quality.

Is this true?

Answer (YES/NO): NO